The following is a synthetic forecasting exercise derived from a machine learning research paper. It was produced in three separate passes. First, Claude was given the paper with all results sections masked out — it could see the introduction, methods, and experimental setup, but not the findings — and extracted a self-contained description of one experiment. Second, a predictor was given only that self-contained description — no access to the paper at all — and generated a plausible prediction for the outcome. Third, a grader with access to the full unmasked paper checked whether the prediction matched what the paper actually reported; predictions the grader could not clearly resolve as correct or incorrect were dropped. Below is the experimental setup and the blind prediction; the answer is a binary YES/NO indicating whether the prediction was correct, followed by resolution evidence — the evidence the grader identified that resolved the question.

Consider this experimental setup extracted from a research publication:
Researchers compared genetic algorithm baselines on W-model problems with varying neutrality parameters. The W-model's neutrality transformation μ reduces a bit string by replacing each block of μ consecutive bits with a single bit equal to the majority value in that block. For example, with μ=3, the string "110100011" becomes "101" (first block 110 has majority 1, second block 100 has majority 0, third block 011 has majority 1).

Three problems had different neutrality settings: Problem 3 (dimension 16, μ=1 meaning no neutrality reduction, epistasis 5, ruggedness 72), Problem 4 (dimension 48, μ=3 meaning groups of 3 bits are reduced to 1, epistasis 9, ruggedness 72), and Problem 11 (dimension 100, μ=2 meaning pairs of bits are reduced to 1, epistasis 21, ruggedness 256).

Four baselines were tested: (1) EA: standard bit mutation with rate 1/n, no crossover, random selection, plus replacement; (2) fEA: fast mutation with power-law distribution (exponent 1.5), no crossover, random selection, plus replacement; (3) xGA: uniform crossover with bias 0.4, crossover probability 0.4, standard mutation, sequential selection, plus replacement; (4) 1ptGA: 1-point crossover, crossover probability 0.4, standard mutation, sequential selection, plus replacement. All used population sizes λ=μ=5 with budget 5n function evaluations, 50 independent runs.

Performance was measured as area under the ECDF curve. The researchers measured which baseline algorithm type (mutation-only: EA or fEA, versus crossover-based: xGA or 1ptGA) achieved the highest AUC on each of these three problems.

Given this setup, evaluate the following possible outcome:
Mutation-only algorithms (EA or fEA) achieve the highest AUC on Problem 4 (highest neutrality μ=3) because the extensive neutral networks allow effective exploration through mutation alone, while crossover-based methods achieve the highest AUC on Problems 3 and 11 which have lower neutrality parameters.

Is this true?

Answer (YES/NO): NO